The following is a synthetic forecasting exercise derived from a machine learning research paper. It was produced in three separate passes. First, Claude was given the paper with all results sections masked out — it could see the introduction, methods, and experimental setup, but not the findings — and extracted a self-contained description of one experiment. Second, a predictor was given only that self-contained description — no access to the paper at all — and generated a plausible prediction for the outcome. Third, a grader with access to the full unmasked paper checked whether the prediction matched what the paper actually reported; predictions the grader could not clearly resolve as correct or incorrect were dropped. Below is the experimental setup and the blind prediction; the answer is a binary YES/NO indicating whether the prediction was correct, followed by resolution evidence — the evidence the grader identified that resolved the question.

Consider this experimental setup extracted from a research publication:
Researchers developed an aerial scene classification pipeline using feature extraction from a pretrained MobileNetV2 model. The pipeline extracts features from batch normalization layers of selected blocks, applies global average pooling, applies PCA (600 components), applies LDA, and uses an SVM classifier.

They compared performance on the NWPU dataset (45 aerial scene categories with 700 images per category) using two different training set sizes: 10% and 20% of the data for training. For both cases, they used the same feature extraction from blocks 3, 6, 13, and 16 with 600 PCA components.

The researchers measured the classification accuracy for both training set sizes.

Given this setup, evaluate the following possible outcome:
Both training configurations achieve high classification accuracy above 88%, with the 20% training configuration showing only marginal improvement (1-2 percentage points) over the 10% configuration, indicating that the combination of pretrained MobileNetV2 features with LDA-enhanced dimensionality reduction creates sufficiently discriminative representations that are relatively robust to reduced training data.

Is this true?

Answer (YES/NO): NO